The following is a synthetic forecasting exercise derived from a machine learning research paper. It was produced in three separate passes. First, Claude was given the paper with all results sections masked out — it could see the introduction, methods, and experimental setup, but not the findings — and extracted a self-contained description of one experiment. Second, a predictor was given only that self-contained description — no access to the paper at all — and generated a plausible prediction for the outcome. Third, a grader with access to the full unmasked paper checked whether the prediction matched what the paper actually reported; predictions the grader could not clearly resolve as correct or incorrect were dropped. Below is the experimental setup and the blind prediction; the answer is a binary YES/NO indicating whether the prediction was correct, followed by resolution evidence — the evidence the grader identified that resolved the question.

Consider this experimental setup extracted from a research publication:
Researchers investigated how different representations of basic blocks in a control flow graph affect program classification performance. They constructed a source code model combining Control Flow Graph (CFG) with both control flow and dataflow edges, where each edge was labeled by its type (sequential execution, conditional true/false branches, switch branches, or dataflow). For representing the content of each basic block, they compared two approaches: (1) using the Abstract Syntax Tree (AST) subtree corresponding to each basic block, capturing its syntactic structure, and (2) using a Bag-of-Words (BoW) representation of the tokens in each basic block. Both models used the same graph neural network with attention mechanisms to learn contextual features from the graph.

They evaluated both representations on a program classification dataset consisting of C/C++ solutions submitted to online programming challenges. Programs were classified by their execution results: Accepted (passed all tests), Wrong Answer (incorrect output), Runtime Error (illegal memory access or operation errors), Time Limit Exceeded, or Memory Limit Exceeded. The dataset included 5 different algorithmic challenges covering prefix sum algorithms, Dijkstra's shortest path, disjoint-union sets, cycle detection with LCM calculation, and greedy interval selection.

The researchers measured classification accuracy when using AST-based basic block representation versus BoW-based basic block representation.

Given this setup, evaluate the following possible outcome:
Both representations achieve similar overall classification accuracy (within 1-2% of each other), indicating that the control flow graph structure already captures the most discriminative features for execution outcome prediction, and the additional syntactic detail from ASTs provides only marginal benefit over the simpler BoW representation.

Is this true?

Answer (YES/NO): NO